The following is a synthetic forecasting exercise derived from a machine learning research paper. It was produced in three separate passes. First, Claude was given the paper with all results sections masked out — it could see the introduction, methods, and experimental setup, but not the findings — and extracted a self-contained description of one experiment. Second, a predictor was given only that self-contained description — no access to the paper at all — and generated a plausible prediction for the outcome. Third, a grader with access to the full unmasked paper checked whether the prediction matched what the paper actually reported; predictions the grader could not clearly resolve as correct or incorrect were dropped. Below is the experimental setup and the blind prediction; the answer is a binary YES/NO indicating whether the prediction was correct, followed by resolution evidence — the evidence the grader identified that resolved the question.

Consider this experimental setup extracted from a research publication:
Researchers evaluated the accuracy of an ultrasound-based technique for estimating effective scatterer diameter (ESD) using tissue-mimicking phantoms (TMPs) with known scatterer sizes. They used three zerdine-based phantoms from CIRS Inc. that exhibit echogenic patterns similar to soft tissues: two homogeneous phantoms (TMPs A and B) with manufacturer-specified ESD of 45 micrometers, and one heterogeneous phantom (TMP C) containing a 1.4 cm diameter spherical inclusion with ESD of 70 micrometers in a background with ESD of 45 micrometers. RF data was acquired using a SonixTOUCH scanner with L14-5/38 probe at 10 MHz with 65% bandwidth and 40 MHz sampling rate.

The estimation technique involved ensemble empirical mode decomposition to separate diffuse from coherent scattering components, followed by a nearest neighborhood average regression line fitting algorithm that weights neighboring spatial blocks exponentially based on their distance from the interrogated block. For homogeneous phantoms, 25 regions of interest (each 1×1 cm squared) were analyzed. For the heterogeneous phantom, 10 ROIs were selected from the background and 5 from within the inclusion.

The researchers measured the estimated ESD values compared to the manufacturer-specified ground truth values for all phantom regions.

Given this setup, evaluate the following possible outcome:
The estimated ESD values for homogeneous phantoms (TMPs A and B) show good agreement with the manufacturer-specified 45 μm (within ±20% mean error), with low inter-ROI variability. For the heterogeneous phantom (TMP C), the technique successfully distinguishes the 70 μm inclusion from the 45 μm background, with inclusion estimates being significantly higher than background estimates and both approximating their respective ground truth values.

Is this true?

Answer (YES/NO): YES